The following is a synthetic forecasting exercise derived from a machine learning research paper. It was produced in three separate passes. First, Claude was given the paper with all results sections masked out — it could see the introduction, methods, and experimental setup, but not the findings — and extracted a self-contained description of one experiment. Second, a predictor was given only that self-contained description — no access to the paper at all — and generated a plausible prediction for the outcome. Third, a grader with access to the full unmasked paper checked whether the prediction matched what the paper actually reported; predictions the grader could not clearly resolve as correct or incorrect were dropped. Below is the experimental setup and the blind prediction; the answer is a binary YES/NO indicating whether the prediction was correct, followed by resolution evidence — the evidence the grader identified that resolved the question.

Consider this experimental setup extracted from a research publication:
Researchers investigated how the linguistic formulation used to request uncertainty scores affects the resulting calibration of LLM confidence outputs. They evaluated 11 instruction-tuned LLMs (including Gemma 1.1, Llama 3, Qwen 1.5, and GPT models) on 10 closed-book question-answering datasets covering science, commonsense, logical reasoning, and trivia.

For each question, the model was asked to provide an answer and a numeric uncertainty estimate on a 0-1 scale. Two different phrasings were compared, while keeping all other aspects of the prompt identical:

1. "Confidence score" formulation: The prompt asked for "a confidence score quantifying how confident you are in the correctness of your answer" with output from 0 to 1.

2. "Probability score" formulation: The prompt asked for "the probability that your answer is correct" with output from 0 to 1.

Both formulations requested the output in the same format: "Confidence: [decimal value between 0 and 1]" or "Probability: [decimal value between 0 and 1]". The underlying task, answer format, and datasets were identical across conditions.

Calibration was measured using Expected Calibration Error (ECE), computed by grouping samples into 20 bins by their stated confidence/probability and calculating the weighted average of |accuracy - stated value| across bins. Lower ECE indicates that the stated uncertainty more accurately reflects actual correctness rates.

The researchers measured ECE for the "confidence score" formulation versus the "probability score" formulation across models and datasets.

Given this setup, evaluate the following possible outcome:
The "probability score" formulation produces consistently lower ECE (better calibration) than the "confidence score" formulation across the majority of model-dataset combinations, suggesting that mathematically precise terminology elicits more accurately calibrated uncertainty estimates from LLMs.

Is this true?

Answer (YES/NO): YES